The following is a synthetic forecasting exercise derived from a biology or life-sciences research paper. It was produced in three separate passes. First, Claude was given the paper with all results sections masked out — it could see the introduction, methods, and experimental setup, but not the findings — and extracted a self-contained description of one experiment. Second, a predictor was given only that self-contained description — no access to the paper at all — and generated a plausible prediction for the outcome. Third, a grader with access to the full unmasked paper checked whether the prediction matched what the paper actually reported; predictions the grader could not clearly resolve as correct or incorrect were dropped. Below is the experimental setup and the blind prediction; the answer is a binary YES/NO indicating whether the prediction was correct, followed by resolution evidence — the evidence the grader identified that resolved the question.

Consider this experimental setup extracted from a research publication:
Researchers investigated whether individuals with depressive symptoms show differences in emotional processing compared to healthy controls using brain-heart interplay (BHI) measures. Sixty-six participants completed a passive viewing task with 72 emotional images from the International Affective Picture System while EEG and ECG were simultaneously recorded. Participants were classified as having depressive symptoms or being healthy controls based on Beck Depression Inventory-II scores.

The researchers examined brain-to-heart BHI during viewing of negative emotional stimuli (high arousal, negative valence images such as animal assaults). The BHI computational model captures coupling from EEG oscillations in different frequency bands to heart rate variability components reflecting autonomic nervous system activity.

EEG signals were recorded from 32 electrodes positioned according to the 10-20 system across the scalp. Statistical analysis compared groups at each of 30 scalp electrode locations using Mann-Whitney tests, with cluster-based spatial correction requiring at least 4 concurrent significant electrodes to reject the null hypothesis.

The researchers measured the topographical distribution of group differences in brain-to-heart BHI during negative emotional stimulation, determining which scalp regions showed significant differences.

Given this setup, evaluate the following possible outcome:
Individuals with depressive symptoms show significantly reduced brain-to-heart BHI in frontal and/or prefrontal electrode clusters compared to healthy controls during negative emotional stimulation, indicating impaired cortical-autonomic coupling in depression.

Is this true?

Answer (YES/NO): NO